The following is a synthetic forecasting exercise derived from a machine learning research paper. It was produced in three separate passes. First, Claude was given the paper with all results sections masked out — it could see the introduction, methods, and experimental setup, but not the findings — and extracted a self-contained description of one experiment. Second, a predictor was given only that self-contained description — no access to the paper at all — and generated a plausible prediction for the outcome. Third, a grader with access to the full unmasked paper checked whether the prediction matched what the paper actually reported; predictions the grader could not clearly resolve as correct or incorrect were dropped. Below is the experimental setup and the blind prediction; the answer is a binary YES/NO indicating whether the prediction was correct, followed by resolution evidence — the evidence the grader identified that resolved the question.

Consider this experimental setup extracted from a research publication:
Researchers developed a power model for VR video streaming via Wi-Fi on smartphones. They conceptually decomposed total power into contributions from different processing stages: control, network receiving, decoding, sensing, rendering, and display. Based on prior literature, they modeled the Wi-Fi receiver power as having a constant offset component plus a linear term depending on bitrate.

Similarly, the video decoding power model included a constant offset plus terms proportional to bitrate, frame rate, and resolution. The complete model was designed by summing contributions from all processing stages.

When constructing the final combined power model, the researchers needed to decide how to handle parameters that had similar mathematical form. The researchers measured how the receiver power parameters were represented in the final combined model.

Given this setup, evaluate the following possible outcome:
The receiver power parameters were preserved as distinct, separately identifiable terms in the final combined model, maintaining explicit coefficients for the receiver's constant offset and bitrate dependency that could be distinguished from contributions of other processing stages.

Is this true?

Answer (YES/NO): NO